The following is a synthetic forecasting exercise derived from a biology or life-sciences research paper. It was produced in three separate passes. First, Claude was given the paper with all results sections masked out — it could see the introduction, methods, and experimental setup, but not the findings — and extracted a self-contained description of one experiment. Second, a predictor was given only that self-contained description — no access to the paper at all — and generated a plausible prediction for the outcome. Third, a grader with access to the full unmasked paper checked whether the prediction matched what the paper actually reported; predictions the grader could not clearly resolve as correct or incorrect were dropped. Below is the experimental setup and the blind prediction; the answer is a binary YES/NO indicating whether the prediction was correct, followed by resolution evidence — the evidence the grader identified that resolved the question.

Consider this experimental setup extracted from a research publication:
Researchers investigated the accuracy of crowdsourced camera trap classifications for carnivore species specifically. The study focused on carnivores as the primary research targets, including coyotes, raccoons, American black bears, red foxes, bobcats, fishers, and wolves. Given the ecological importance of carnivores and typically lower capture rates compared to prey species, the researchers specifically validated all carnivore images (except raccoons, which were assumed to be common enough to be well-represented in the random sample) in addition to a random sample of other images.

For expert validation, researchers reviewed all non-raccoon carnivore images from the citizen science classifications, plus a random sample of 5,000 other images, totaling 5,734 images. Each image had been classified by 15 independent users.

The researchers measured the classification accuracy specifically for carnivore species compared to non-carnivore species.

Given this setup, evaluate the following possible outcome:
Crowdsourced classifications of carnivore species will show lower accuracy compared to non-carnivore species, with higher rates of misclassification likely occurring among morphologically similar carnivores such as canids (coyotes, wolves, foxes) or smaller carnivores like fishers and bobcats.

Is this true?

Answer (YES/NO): NO